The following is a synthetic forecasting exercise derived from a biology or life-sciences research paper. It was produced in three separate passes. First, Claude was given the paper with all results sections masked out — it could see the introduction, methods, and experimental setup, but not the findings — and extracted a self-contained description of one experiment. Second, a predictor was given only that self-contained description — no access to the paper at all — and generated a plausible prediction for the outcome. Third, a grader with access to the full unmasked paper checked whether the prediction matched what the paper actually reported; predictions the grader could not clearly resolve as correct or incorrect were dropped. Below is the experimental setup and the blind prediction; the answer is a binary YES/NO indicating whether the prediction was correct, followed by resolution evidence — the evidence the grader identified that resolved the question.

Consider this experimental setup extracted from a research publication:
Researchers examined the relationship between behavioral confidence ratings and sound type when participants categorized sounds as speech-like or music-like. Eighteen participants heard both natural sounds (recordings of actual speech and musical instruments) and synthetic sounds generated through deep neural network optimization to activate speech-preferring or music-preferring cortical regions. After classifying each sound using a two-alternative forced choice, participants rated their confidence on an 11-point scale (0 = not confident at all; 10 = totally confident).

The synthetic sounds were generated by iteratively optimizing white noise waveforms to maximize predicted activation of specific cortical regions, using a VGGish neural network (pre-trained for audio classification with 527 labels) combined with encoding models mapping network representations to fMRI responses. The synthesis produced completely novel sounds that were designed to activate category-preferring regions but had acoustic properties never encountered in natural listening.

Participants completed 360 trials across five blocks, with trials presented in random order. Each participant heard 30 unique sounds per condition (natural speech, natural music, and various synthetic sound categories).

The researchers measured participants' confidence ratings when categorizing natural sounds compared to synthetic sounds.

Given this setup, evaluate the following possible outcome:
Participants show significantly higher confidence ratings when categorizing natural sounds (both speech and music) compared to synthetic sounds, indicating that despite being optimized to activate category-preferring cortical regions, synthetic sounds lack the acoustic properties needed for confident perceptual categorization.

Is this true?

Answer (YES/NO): YES